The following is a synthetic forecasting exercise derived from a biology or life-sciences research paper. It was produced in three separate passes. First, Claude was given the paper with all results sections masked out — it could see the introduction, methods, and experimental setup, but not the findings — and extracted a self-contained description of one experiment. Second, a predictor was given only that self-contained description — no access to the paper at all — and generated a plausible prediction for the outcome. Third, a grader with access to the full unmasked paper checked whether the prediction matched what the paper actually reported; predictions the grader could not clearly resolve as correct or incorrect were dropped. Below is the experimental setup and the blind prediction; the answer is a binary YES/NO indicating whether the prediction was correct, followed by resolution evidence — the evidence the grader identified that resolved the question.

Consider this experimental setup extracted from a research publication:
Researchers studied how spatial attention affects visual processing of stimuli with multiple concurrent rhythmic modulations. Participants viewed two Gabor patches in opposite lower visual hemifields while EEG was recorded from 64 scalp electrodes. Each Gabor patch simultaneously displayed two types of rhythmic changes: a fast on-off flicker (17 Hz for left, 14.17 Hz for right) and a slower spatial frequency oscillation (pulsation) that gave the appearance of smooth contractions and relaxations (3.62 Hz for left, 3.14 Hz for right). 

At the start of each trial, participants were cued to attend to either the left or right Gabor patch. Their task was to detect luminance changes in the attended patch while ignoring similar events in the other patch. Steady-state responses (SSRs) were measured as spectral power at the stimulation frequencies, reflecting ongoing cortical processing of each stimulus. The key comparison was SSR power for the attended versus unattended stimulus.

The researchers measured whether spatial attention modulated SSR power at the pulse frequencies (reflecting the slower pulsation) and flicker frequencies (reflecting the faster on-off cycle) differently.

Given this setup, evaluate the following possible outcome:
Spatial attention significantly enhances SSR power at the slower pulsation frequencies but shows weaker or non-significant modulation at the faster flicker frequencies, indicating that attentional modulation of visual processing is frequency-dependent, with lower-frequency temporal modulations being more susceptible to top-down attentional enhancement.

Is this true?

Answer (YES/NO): NO